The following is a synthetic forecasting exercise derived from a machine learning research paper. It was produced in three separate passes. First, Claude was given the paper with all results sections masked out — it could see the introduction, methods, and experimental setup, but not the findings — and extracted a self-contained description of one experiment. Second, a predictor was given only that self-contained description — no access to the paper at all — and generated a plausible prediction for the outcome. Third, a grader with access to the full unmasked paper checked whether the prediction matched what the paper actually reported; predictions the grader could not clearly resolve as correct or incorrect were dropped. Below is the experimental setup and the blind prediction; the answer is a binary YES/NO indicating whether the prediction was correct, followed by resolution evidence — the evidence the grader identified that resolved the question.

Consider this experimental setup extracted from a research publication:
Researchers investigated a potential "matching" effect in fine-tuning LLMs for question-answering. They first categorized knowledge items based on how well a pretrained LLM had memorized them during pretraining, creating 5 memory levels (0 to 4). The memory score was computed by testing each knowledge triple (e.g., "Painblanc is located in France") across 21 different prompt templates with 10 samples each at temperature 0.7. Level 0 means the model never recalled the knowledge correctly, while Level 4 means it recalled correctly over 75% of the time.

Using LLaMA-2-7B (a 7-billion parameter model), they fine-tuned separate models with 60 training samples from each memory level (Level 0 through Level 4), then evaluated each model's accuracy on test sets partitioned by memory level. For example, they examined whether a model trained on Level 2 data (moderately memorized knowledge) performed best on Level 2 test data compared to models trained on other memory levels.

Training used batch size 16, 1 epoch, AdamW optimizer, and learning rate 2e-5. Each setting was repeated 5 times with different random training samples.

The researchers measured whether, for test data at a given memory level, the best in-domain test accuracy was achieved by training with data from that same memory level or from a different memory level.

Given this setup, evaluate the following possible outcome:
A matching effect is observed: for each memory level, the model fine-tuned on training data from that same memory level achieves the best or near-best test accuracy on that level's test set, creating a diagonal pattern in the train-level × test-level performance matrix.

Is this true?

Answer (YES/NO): YES